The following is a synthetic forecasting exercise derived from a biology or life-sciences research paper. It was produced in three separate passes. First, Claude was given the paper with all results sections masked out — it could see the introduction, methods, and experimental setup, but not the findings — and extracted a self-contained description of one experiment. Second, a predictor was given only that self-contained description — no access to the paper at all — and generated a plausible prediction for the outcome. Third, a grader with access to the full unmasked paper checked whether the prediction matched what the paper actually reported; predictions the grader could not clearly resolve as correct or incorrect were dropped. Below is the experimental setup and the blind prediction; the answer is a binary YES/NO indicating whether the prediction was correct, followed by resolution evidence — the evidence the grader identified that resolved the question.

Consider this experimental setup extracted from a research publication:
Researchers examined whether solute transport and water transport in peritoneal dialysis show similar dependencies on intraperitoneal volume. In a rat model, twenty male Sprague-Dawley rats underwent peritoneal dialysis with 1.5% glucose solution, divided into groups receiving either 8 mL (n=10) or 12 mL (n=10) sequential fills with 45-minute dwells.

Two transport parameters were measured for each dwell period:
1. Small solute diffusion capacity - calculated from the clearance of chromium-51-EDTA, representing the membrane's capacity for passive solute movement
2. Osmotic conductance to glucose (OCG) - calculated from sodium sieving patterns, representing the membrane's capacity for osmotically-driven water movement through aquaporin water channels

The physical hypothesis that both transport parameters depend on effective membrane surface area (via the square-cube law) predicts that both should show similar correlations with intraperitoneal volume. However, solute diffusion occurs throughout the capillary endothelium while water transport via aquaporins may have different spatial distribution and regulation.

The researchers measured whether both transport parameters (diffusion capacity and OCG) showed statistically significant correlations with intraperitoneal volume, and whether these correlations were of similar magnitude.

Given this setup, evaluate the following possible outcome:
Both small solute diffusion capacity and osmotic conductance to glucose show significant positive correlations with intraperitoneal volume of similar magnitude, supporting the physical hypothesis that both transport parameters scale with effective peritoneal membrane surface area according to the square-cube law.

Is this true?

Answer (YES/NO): YES